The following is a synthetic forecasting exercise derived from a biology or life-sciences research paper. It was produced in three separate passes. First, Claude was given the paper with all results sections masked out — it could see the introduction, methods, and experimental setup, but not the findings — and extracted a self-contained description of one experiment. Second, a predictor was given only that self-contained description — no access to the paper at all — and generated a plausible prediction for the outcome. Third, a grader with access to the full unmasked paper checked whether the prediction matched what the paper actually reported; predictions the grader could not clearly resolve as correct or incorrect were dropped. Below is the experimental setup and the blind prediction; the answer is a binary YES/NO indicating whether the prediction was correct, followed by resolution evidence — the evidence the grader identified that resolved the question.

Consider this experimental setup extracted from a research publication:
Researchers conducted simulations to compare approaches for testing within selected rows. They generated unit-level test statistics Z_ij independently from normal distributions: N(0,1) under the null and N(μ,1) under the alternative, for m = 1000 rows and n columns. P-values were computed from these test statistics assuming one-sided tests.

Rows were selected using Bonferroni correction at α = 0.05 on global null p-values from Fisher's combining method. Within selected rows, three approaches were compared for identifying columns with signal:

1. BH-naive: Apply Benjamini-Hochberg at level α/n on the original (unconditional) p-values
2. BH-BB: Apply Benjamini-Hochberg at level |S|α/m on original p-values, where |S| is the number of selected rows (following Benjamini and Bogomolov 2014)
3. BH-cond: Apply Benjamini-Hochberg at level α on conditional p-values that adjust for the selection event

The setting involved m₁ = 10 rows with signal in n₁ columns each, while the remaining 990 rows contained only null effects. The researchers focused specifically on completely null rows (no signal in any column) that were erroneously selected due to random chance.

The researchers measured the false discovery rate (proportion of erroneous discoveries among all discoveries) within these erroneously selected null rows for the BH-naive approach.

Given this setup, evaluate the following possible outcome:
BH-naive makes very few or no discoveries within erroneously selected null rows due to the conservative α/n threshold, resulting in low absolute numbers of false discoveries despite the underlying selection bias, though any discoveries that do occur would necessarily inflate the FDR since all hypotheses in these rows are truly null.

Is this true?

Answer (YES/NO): NO